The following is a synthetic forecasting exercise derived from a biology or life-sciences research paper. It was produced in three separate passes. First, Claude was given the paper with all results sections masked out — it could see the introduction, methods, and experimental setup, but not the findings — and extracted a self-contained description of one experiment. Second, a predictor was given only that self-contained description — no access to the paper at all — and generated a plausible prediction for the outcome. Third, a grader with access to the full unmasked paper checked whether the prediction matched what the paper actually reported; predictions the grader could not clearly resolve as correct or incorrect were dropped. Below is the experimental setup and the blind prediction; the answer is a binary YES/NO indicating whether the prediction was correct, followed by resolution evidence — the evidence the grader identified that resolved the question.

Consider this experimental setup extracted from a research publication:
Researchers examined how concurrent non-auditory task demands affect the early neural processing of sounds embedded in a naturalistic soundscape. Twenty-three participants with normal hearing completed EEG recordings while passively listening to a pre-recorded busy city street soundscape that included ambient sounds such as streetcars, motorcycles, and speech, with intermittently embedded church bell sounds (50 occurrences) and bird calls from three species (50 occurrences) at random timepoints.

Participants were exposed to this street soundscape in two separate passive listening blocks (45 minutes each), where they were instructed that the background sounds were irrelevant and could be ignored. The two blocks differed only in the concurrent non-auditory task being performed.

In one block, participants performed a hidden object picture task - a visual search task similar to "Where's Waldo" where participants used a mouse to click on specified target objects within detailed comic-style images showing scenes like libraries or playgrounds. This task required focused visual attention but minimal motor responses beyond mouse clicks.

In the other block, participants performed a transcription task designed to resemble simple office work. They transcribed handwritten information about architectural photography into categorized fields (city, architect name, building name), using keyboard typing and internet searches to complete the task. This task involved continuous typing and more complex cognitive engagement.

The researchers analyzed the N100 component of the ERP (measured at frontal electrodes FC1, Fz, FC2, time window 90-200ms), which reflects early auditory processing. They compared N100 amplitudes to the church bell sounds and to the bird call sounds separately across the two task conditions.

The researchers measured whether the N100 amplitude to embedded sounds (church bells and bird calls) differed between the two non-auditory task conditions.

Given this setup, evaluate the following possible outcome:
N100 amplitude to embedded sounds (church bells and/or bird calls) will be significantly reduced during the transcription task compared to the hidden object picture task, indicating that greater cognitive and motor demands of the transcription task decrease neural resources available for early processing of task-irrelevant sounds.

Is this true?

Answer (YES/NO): YES